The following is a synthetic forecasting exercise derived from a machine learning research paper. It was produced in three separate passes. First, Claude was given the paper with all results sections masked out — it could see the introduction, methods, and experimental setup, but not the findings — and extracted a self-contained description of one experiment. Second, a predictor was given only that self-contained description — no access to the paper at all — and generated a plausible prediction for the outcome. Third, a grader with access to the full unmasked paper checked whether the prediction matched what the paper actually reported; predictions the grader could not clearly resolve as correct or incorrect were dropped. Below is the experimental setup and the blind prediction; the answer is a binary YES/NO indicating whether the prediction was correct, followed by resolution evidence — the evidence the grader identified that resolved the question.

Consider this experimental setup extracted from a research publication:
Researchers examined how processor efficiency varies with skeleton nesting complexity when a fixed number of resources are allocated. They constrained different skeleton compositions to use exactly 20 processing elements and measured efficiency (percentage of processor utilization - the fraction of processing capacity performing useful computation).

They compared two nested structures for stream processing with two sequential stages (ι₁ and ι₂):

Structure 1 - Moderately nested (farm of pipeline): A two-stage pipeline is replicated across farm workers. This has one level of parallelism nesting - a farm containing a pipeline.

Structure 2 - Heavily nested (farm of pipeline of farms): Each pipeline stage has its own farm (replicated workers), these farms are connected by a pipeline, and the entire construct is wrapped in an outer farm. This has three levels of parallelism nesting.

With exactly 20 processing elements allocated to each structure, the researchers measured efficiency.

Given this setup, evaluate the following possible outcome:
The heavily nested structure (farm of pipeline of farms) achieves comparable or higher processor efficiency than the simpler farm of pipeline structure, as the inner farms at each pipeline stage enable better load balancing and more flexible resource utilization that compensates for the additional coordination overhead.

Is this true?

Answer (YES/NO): NO